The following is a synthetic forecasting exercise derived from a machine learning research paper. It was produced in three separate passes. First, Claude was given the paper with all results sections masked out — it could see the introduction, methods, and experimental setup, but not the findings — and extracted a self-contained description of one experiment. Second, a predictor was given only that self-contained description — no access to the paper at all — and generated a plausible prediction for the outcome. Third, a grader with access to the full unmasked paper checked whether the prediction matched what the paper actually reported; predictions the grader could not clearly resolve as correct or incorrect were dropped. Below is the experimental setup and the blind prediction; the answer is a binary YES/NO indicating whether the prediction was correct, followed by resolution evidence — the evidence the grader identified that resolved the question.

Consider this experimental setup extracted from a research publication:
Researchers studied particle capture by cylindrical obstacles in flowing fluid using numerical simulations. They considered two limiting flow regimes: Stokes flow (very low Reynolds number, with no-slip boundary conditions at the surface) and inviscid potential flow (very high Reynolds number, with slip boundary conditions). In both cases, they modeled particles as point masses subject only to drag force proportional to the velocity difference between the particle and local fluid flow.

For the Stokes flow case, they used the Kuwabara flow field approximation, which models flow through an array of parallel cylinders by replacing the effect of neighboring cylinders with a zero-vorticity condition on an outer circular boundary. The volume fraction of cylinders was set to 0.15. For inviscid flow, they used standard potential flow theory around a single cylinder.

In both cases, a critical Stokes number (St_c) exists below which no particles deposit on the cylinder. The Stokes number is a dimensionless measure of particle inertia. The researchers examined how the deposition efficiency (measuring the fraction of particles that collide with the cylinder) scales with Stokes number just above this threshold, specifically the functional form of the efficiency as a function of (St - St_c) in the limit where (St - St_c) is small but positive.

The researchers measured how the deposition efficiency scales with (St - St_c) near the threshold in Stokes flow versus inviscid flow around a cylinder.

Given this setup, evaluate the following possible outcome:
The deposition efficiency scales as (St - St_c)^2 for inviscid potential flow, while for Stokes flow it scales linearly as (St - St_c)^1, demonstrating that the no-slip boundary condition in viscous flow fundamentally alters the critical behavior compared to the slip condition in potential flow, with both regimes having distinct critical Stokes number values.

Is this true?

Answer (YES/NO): NO